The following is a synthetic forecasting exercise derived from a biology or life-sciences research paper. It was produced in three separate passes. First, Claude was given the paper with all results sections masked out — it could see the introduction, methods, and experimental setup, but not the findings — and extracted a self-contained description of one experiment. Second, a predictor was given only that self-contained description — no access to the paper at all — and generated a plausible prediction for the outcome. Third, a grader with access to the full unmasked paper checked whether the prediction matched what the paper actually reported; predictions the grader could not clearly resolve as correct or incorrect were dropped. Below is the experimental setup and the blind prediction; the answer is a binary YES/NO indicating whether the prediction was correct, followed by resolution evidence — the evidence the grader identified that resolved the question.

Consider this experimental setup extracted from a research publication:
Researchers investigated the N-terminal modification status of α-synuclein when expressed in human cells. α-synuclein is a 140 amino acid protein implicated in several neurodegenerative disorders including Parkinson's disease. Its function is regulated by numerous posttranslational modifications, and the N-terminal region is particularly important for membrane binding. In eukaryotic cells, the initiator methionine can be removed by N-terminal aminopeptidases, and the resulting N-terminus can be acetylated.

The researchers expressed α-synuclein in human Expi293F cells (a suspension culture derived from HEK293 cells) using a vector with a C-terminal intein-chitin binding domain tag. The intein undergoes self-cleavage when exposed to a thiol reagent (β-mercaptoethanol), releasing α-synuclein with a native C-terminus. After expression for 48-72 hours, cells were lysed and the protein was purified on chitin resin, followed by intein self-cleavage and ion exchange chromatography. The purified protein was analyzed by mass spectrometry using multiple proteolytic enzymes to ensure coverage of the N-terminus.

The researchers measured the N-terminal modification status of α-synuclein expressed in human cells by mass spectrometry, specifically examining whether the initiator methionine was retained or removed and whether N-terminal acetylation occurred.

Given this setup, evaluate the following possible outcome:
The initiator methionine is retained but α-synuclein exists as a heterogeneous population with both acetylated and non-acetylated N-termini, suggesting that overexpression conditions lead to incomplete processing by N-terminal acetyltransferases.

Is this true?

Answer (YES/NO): NO